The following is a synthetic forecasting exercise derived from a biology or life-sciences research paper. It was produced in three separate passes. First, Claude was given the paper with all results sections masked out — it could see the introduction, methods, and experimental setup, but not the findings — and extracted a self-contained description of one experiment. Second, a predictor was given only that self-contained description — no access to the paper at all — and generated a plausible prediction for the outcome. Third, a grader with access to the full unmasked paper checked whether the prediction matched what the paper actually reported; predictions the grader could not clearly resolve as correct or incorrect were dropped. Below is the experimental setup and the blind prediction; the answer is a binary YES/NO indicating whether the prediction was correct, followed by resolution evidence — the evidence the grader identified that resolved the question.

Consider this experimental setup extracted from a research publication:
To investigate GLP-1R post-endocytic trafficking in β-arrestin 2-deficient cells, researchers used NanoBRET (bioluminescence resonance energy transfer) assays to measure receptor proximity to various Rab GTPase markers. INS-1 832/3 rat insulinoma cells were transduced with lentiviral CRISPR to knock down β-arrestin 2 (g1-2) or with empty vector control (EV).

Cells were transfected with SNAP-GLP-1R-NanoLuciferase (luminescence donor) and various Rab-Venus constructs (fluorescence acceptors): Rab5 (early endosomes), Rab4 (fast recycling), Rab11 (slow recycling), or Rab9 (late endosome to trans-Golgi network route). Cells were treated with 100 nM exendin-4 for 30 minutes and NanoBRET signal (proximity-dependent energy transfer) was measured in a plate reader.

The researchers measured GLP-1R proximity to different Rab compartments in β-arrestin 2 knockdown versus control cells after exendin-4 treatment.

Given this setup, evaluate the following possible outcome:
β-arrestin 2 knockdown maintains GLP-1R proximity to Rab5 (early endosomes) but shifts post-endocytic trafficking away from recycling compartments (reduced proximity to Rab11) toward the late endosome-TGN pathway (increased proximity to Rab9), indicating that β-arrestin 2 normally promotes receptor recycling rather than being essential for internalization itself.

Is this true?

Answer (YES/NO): YES